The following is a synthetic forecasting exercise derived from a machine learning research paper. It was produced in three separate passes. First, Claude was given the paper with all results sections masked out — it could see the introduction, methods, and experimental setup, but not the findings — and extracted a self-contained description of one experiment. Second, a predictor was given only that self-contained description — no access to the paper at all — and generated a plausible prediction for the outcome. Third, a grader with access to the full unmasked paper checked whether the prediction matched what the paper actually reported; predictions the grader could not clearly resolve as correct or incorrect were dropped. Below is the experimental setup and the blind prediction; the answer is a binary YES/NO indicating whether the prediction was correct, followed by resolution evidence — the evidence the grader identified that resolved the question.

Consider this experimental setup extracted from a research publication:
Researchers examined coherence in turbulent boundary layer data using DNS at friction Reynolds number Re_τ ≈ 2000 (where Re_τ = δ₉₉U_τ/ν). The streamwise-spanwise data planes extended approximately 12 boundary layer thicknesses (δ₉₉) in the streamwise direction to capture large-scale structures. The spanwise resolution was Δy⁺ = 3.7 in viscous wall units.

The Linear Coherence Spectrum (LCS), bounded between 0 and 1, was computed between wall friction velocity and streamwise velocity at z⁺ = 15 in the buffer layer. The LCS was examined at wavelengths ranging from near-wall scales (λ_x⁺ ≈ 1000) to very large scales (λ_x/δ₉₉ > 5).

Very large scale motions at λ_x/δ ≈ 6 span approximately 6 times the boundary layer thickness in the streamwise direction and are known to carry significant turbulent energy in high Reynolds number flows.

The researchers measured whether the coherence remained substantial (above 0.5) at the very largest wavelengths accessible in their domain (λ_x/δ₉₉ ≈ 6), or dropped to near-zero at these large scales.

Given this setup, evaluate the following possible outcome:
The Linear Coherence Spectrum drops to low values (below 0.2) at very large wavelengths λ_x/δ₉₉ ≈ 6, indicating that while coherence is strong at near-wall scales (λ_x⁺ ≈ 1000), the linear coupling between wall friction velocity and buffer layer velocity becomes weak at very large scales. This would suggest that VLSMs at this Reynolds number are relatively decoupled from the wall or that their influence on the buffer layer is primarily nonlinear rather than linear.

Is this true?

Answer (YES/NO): NO